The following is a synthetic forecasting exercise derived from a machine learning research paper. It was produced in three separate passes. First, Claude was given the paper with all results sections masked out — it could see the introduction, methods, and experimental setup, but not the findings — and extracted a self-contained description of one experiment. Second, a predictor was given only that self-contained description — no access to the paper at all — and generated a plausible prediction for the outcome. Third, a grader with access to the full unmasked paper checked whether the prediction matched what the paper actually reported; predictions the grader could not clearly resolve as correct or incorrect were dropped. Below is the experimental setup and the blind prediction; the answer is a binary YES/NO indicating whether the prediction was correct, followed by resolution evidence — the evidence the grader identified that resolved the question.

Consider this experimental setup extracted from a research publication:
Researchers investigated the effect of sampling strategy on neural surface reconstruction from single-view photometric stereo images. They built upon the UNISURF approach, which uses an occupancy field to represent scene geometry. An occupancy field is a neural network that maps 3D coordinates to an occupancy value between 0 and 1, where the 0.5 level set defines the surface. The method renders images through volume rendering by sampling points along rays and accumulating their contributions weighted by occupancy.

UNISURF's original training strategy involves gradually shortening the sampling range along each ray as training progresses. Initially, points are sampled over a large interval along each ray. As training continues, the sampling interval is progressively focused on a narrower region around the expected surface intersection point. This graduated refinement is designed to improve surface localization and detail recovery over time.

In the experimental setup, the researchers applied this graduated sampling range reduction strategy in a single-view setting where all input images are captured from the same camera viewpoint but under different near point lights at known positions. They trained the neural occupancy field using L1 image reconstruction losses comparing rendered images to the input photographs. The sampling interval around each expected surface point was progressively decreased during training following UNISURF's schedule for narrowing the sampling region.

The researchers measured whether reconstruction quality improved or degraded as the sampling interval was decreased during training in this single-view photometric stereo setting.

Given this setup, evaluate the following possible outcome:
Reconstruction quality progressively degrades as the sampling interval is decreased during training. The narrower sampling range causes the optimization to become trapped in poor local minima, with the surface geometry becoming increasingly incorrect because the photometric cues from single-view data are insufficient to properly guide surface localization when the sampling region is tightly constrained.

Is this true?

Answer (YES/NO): YES